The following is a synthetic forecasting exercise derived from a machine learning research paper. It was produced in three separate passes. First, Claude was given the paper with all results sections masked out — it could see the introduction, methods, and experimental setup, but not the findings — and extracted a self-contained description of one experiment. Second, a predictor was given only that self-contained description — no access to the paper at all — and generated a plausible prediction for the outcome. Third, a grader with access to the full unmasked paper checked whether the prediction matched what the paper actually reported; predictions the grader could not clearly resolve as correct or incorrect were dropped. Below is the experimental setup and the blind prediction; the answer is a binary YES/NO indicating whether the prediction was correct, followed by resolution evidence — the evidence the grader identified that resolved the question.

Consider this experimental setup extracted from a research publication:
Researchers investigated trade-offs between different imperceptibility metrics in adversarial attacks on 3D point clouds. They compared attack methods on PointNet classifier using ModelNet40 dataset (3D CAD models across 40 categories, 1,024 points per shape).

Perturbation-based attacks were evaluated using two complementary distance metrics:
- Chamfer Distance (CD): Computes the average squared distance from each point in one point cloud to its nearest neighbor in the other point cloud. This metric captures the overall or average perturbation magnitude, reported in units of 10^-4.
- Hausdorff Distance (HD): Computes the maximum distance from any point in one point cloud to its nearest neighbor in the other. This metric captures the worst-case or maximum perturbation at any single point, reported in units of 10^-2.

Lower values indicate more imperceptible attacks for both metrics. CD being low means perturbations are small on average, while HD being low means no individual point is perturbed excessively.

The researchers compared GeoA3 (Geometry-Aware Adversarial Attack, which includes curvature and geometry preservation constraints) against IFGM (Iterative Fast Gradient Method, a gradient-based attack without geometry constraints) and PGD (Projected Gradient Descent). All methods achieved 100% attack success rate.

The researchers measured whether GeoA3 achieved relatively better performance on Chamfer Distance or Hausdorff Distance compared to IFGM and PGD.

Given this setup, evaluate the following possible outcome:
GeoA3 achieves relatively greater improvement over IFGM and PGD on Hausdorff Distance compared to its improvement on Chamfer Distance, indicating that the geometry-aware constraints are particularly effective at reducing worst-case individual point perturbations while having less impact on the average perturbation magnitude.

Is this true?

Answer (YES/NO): YES